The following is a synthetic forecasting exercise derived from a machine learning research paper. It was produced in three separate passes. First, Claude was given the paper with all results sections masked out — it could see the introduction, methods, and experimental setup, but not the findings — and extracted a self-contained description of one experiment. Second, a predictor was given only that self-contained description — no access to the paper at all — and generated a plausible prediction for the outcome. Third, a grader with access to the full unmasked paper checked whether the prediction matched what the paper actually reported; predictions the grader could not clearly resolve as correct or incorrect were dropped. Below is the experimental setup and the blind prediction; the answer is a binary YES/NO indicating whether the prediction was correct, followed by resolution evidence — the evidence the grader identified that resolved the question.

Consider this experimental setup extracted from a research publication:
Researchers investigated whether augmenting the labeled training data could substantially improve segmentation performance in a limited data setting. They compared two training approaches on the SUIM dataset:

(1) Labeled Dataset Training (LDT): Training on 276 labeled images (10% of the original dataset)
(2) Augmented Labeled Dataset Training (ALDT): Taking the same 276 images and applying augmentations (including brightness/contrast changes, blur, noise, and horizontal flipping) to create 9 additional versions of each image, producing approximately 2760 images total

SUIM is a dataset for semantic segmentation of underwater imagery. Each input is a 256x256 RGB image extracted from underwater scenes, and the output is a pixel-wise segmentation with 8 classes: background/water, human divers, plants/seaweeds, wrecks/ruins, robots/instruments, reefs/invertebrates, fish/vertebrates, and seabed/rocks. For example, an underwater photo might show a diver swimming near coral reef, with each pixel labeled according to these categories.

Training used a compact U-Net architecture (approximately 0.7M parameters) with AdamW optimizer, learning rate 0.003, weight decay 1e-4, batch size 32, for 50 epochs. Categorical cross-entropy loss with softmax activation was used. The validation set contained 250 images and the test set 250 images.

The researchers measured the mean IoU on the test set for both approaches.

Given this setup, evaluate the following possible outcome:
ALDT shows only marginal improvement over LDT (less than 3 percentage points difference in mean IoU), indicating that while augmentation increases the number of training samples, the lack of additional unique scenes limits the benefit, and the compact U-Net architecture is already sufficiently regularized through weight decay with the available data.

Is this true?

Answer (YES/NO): NO